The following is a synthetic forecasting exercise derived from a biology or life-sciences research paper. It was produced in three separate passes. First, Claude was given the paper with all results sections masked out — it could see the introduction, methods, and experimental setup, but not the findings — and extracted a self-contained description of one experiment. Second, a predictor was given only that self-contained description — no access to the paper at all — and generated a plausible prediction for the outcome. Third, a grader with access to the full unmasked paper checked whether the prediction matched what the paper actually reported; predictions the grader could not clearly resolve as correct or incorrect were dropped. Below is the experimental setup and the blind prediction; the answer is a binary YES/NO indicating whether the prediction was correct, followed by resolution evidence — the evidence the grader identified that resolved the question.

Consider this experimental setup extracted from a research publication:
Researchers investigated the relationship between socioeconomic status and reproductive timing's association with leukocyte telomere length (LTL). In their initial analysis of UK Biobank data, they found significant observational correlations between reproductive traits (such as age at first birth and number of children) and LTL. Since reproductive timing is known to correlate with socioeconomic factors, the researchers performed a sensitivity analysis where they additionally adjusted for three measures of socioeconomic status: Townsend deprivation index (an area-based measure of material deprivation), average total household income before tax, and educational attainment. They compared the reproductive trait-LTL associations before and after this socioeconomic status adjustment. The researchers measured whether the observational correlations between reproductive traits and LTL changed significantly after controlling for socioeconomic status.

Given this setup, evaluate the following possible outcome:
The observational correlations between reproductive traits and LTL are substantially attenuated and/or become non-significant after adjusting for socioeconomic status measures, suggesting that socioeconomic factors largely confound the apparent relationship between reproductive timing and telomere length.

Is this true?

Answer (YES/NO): NO